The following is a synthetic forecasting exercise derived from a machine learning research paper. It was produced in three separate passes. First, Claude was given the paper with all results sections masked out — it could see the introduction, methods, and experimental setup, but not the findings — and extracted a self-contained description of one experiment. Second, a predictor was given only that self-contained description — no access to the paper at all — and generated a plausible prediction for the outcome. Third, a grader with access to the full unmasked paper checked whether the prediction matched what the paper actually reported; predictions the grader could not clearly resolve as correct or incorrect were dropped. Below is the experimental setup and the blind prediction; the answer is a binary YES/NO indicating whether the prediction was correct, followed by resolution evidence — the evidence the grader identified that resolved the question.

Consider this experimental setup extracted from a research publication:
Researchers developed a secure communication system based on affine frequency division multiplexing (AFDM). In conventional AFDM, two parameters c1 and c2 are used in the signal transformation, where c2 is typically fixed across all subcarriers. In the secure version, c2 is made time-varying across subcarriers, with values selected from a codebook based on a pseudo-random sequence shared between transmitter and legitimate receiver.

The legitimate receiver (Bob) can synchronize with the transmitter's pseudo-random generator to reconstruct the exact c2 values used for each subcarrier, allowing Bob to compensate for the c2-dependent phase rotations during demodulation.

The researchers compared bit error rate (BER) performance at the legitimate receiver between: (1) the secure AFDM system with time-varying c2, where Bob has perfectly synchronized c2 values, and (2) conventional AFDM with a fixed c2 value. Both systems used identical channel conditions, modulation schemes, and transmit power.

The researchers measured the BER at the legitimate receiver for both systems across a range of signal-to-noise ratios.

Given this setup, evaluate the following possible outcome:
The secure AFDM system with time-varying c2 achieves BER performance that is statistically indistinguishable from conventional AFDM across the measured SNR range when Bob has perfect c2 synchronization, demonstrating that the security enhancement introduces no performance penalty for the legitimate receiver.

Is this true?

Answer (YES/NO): YES